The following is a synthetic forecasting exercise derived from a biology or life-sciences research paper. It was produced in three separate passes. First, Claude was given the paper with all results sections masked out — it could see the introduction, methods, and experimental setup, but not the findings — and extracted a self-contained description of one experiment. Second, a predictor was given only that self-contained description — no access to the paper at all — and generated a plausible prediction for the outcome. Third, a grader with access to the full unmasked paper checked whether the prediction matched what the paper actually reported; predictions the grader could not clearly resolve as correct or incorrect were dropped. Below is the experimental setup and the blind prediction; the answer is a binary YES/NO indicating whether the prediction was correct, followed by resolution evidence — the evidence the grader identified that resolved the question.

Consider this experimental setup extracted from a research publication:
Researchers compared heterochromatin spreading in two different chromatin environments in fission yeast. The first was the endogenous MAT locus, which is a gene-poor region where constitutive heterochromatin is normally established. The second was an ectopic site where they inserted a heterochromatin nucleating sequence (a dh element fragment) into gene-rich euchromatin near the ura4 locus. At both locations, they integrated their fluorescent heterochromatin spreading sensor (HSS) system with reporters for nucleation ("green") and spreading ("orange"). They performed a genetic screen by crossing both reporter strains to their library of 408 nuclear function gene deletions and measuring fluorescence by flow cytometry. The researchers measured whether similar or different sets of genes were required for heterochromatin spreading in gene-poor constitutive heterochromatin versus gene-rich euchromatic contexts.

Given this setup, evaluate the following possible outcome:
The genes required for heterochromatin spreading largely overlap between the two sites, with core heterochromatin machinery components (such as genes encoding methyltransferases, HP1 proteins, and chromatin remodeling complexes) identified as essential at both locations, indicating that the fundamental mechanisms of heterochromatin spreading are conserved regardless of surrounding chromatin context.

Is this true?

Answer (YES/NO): NO